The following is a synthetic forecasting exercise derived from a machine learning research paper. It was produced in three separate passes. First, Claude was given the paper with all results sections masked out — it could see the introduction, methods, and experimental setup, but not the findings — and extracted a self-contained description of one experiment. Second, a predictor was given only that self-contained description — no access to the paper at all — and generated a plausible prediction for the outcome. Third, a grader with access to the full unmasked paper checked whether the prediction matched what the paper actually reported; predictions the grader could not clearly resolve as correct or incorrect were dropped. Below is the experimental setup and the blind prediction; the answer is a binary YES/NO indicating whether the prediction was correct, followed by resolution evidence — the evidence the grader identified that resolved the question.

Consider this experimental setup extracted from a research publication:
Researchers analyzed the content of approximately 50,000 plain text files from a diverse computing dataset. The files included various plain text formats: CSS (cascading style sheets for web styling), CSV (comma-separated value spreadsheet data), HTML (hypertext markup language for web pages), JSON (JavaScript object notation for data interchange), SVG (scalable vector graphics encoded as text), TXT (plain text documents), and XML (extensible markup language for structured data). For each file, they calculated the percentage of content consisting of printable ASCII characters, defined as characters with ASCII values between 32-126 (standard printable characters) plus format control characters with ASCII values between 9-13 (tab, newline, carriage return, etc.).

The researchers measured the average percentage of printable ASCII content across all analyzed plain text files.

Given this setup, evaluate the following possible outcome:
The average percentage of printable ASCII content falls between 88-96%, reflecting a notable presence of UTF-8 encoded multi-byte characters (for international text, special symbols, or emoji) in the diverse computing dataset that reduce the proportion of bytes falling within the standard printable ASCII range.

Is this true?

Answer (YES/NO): NO